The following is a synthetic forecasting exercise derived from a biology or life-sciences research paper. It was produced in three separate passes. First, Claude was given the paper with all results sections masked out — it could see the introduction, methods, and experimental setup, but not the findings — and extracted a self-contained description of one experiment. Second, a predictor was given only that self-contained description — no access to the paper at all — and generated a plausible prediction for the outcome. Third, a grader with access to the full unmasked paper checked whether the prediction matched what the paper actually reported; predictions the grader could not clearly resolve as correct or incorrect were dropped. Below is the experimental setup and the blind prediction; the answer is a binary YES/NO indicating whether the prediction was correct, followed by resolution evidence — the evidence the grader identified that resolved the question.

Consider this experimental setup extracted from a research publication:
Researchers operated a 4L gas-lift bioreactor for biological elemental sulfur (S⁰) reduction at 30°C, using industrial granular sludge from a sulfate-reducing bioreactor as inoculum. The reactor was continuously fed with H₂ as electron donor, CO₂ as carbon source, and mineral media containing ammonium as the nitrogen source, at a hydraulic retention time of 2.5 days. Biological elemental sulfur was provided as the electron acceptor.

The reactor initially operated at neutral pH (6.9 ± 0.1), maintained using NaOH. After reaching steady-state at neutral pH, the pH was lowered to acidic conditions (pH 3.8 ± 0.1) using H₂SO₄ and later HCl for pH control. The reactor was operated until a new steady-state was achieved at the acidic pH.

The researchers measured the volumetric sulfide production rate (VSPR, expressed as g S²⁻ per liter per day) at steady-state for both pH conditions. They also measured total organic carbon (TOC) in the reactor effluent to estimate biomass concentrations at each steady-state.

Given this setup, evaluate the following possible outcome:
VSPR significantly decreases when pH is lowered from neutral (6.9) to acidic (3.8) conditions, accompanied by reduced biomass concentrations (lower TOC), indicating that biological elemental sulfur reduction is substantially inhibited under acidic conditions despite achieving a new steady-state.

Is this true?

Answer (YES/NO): YES